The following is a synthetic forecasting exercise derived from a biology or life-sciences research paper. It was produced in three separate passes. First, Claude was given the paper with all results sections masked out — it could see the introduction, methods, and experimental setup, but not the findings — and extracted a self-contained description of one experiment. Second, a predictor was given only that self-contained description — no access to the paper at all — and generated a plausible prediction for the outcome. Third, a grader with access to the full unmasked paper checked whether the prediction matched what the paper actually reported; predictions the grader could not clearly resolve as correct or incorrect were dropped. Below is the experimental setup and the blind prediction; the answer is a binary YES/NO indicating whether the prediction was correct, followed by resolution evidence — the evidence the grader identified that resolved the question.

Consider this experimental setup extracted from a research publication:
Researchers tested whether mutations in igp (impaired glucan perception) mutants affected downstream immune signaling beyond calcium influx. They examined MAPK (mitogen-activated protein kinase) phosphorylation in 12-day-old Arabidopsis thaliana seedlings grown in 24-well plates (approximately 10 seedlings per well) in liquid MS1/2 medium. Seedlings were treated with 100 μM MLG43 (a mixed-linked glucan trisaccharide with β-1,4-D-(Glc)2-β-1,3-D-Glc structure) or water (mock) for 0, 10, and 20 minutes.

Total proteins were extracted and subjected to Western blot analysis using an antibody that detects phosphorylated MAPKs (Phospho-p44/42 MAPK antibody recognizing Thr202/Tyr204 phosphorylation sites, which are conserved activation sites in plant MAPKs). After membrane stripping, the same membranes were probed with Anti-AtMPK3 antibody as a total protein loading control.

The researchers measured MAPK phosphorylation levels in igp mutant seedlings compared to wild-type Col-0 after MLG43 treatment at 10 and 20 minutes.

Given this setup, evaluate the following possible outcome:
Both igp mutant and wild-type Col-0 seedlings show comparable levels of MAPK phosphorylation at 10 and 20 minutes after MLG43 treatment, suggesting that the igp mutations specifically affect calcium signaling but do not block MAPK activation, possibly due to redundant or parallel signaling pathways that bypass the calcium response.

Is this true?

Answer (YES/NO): NO